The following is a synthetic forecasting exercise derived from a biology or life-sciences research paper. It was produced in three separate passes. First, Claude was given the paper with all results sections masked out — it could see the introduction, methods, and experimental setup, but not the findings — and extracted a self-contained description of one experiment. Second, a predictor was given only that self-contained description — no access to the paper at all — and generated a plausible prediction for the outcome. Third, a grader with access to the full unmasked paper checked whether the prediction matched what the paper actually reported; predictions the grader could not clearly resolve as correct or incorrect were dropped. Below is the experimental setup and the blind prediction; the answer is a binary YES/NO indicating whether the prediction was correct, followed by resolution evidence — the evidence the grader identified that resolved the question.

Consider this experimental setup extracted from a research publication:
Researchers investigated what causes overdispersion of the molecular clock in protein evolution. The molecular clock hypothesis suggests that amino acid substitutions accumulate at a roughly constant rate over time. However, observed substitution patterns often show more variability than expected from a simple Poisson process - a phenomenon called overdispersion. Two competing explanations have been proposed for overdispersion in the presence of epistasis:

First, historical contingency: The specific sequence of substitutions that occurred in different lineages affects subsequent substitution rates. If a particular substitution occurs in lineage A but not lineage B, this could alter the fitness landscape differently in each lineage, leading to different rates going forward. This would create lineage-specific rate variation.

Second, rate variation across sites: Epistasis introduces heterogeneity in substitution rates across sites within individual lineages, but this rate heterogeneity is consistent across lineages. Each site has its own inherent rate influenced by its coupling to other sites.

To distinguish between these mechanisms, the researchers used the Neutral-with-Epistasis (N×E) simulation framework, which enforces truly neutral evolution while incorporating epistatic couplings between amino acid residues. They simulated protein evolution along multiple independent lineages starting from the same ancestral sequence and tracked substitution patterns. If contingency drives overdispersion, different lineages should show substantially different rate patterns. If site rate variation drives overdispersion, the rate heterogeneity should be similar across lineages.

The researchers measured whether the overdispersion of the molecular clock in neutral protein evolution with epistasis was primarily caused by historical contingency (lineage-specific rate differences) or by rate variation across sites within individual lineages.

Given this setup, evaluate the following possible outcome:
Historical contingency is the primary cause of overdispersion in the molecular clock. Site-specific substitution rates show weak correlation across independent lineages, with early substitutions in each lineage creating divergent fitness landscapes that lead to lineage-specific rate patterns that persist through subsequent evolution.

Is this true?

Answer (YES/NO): NO